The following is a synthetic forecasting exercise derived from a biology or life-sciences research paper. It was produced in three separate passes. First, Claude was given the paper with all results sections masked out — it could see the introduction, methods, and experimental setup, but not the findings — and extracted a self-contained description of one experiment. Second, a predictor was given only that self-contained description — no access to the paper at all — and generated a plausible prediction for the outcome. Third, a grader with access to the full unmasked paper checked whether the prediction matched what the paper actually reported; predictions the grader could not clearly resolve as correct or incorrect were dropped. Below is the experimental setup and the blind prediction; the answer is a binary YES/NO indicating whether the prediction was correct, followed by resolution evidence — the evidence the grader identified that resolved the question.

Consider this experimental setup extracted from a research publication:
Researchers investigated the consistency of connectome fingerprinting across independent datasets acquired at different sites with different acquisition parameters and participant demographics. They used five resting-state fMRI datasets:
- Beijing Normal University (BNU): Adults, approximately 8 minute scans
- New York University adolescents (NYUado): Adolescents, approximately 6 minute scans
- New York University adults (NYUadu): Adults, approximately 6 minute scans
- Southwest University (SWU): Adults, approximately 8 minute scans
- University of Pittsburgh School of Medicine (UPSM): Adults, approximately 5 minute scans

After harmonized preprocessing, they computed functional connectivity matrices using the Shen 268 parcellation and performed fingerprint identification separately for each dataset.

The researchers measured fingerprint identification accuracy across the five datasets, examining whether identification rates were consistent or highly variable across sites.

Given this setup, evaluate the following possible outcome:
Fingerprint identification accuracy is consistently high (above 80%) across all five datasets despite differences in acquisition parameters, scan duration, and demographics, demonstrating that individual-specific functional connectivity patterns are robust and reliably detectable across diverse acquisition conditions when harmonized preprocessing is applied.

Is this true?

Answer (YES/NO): NO